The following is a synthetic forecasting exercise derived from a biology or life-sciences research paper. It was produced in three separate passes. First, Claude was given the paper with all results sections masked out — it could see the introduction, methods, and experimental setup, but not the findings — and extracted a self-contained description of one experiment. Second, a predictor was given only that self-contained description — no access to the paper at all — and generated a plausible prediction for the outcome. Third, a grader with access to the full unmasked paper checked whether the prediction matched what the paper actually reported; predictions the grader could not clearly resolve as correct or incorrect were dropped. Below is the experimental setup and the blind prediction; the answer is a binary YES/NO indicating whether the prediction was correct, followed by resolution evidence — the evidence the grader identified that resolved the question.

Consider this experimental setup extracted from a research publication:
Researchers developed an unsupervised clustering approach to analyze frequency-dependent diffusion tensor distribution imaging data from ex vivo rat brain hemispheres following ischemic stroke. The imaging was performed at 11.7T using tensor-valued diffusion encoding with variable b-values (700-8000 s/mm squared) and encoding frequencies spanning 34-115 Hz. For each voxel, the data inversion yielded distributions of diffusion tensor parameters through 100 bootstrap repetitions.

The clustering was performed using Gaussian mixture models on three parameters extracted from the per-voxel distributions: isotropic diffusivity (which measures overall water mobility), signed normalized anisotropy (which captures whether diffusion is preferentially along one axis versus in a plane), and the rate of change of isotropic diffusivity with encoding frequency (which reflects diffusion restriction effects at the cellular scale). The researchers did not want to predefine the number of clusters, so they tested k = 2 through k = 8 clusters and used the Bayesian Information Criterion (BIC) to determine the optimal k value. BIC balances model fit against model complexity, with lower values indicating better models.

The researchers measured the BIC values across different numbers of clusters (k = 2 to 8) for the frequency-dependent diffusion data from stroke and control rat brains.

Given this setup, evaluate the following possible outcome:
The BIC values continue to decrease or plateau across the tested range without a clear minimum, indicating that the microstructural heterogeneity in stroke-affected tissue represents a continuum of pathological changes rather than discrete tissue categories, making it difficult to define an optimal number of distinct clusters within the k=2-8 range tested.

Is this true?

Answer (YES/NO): NO